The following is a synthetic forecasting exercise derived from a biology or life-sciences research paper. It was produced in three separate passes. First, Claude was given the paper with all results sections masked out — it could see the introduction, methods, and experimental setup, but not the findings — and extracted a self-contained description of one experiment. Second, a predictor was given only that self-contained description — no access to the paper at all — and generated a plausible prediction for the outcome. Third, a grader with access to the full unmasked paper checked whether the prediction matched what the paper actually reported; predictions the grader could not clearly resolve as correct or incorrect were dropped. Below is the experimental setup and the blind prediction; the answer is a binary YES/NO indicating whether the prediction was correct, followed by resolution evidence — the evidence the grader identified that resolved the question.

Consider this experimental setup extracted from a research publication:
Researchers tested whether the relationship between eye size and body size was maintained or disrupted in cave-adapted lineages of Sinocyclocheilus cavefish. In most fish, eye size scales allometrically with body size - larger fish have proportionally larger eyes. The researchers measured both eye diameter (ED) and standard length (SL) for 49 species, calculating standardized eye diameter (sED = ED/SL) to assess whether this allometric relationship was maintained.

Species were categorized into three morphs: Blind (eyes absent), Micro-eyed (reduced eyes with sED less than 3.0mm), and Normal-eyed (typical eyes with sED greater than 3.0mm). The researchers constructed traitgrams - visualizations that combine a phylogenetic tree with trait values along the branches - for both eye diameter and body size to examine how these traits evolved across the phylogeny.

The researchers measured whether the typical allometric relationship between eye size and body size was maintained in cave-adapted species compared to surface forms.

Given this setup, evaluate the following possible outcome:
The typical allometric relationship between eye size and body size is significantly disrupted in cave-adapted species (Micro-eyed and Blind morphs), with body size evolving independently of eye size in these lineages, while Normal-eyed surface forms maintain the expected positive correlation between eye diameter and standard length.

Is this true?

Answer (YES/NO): YES